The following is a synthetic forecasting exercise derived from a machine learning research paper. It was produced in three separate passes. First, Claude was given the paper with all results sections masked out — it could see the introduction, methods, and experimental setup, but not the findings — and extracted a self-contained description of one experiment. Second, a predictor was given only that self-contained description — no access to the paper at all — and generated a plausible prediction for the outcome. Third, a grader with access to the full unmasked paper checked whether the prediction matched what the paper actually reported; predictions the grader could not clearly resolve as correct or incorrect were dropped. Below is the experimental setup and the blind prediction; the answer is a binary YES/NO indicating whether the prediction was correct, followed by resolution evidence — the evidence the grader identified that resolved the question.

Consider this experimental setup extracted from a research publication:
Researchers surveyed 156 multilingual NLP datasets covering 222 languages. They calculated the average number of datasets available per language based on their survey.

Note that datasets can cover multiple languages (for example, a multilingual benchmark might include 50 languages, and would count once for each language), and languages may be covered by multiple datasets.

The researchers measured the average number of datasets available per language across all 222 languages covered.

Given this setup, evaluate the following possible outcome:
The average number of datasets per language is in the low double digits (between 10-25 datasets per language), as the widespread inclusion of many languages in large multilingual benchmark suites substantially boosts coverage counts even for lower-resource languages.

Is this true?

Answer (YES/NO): NO